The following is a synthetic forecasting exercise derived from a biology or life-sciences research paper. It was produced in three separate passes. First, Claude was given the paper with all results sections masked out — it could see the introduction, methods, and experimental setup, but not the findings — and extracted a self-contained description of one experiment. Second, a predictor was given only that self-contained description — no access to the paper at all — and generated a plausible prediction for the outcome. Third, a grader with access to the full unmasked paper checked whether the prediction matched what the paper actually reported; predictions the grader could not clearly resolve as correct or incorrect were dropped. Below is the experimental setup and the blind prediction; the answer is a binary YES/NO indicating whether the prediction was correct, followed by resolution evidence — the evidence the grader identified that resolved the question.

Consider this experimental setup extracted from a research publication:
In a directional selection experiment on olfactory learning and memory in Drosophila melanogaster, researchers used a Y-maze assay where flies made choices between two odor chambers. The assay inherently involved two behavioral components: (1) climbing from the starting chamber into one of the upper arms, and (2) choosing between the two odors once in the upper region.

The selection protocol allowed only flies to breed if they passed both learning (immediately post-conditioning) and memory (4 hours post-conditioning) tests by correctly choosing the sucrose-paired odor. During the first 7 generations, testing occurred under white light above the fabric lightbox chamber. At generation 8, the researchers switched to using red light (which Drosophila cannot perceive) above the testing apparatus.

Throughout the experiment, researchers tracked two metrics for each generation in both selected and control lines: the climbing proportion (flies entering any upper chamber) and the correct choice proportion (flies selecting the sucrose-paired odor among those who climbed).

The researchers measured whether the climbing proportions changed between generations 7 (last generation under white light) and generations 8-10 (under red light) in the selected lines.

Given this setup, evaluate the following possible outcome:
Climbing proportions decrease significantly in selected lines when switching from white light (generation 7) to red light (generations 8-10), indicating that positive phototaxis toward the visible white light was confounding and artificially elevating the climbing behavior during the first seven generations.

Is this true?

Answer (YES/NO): YES